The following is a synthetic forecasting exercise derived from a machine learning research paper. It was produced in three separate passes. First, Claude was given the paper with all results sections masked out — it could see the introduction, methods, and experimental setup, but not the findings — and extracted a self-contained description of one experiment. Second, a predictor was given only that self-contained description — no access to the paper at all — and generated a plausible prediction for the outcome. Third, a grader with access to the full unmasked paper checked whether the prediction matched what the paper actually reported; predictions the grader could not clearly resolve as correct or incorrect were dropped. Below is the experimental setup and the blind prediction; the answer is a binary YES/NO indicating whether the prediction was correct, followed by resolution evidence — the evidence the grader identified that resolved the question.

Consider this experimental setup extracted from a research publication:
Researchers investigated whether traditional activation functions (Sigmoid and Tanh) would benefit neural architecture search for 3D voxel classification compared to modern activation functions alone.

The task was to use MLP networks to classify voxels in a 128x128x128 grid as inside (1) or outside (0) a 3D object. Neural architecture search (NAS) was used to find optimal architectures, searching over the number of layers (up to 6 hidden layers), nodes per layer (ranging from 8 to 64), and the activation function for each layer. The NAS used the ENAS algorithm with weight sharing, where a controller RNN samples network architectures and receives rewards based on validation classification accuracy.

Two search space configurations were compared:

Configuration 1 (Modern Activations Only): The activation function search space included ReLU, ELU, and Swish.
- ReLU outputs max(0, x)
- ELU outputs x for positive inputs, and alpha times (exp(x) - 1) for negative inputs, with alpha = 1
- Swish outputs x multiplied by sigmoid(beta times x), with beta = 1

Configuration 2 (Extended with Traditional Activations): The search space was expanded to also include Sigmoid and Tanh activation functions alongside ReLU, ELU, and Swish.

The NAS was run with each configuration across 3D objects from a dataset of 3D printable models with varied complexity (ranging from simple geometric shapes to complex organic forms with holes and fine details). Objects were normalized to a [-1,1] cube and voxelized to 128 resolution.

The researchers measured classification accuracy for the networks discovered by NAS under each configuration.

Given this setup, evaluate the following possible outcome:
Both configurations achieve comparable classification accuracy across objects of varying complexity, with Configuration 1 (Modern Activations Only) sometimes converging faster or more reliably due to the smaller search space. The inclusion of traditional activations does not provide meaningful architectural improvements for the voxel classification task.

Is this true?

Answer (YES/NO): NO